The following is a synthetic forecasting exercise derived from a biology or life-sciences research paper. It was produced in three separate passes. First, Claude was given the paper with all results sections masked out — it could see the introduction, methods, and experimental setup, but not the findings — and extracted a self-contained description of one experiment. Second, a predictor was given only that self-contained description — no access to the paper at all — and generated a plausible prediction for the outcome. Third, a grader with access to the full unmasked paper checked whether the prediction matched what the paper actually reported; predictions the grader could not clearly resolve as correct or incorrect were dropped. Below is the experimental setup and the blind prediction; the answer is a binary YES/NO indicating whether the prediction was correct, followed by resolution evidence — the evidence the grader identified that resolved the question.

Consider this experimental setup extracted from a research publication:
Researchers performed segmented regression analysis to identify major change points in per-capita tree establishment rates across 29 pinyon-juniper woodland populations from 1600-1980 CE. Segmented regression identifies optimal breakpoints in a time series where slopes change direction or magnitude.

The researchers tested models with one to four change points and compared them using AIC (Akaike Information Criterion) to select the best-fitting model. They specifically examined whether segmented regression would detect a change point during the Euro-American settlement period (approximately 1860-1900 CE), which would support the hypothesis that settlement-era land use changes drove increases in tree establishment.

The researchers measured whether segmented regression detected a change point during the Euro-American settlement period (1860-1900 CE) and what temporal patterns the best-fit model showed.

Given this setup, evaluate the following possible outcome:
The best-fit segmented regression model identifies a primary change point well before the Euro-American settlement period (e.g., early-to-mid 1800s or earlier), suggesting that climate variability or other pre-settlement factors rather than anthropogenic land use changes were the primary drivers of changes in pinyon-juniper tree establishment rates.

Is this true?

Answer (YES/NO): YES